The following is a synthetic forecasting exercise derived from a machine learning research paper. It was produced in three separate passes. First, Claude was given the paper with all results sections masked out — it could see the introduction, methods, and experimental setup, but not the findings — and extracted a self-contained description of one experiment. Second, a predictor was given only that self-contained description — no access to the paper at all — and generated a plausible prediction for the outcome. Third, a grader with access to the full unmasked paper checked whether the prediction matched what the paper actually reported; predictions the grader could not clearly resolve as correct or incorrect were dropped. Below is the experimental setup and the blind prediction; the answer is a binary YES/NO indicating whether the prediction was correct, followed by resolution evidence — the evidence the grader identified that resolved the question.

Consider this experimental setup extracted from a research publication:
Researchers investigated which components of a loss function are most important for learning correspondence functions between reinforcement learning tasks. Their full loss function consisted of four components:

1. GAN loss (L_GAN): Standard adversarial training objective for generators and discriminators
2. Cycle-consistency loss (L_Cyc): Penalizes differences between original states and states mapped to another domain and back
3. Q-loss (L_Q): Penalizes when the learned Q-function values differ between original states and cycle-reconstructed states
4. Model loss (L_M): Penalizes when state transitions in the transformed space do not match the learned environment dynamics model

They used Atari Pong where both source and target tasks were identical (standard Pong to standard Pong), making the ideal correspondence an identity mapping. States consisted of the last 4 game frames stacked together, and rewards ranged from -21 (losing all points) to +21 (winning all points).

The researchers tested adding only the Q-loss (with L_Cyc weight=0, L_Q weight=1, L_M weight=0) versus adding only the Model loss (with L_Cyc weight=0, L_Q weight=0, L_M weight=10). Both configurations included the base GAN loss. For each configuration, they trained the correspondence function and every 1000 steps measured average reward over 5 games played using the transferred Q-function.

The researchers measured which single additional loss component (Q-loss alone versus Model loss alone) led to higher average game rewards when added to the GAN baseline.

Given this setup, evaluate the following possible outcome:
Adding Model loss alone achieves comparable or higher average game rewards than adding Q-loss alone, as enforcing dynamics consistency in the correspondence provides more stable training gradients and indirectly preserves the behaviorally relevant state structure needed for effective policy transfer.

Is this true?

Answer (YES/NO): NO